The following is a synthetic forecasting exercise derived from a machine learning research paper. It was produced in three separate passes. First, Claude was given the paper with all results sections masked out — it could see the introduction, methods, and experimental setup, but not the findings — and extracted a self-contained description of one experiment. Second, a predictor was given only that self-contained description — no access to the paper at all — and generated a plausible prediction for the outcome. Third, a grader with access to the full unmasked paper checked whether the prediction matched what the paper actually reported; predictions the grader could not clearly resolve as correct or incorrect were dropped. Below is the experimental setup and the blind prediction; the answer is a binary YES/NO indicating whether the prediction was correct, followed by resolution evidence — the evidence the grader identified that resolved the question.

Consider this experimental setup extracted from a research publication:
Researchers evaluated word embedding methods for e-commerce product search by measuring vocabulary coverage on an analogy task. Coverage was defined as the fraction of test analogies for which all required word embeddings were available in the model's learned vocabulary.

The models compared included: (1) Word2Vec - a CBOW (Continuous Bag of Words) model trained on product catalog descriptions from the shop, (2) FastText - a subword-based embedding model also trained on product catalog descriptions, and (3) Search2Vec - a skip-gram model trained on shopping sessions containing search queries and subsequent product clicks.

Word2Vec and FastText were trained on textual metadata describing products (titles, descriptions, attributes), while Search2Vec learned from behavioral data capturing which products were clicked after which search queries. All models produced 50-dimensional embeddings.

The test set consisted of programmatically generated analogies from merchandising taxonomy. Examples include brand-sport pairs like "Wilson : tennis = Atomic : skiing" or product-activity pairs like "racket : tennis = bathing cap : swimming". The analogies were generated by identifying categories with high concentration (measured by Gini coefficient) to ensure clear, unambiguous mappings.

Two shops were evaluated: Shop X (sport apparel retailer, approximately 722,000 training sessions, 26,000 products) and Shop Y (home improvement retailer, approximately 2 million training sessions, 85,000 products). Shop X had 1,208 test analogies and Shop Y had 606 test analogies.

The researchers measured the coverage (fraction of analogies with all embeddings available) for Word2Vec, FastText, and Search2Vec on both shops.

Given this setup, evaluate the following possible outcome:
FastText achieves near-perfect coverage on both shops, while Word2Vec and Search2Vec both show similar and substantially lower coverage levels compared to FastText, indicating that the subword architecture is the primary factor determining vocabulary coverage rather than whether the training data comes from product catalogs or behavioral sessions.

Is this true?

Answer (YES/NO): NO